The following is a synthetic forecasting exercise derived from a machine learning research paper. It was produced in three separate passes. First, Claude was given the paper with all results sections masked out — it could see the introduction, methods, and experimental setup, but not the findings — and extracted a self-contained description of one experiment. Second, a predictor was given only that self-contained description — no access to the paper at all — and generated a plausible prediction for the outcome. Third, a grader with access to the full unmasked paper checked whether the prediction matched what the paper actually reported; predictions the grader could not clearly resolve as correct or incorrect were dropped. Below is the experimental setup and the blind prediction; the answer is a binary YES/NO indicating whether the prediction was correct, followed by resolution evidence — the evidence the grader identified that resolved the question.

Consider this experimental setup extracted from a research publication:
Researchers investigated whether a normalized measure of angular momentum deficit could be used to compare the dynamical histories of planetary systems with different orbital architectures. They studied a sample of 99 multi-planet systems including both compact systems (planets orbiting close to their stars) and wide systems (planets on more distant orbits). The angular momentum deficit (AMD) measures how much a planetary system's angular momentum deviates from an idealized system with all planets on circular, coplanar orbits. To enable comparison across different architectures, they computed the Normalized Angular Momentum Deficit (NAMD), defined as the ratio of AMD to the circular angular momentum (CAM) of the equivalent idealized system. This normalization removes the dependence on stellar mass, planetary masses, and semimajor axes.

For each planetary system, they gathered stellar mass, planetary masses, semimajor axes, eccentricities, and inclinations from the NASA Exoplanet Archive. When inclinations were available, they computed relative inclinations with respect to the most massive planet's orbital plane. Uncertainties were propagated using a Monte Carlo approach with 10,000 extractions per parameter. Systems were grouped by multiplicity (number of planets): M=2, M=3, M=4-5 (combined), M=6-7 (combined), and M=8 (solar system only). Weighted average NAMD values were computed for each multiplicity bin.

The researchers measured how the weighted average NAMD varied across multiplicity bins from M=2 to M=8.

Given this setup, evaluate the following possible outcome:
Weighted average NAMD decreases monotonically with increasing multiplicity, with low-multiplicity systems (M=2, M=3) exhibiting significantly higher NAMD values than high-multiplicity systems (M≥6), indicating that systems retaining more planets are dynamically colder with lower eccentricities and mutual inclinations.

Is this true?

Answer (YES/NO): YES